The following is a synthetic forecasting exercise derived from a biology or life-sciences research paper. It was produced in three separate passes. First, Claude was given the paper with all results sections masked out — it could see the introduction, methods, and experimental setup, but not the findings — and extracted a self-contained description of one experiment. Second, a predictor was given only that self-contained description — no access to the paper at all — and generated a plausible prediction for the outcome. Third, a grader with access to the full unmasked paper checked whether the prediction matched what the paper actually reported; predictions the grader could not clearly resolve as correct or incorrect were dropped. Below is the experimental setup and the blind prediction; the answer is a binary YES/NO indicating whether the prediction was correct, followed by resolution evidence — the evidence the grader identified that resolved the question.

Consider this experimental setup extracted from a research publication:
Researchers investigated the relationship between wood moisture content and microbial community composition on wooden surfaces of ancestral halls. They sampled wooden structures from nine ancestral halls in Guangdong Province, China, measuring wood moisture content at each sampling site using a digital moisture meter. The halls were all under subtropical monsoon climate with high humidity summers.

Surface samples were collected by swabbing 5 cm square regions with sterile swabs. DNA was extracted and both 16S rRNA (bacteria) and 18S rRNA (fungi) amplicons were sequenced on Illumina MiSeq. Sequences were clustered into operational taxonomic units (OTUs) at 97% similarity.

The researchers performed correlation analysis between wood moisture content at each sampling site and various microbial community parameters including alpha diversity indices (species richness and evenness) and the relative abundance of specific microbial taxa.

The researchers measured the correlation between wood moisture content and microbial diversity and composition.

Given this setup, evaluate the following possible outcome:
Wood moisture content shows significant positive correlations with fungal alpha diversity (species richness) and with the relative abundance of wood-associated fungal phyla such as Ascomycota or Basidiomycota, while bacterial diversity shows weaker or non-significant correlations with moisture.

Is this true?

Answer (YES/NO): NO